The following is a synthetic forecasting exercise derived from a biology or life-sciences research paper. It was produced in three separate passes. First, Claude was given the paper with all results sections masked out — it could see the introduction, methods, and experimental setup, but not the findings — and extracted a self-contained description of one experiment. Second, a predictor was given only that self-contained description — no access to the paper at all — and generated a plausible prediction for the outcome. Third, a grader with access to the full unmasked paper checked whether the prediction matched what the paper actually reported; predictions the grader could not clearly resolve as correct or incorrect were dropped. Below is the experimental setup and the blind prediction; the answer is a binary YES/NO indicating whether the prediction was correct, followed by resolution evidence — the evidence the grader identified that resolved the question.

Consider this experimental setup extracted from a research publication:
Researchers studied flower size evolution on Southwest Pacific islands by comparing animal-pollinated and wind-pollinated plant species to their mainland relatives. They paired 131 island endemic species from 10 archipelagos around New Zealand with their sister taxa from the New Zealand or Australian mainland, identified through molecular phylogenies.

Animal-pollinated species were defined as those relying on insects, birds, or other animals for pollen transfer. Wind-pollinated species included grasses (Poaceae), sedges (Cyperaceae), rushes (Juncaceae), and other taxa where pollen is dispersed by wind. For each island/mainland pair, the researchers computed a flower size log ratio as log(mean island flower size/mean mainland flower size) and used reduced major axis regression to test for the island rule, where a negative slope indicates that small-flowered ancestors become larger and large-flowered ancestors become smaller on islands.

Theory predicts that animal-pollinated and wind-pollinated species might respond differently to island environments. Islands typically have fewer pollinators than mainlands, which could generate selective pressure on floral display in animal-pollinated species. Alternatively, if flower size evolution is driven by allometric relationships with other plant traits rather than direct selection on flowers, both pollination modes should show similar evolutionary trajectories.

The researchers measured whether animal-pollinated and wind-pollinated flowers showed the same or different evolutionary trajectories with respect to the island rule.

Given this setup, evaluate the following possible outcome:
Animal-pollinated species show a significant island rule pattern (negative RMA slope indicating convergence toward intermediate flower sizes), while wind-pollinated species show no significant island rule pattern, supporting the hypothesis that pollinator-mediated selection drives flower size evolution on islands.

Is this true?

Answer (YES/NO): NO